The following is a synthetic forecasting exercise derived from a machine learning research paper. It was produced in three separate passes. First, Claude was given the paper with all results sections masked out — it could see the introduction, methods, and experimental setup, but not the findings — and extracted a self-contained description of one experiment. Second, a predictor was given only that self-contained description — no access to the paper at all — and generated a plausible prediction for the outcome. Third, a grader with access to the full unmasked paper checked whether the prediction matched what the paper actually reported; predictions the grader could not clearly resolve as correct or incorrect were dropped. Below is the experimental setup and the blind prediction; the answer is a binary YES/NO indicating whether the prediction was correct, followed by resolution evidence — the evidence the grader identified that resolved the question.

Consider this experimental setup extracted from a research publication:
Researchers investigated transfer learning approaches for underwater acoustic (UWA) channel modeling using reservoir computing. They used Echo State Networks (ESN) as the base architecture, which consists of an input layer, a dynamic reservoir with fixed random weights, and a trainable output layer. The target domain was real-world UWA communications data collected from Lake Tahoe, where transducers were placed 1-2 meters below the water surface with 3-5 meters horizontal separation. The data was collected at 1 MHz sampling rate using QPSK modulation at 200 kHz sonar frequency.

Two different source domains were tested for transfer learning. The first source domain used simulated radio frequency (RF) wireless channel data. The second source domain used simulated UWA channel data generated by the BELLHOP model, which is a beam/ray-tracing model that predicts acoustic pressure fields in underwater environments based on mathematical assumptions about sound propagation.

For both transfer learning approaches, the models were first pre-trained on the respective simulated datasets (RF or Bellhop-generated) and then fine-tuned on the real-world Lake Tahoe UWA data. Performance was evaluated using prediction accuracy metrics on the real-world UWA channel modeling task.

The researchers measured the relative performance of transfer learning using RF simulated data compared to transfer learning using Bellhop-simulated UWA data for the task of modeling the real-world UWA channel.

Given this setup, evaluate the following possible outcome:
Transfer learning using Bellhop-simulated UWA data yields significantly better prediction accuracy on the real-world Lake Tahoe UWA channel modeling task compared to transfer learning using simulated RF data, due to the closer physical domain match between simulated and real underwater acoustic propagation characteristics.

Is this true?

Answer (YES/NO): YES